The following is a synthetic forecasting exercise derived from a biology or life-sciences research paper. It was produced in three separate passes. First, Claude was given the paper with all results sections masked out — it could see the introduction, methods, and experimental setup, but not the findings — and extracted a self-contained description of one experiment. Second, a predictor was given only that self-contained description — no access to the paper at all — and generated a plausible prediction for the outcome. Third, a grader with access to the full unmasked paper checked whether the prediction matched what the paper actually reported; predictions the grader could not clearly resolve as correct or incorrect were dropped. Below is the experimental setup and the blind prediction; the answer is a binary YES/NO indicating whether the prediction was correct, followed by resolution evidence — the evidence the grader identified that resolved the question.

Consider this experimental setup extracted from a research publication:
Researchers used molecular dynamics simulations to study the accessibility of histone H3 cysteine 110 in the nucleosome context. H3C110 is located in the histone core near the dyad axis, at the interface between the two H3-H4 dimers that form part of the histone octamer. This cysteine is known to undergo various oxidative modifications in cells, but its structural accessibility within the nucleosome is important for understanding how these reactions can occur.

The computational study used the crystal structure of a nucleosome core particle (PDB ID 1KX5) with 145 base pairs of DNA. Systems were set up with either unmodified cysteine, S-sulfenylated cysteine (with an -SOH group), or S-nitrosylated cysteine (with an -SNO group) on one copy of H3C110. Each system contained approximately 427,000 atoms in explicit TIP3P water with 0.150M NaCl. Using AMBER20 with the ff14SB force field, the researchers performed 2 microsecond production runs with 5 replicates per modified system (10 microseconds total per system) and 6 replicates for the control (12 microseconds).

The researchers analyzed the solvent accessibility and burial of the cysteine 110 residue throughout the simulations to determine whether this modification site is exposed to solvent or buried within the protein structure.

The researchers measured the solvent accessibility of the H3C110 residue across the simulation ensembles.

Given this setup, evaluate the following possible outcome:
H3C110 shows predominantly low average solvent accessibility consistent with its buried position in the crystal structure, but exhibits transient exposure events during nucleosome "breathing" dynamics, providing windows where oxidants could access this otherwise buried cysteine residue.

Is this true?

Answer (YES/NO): NO